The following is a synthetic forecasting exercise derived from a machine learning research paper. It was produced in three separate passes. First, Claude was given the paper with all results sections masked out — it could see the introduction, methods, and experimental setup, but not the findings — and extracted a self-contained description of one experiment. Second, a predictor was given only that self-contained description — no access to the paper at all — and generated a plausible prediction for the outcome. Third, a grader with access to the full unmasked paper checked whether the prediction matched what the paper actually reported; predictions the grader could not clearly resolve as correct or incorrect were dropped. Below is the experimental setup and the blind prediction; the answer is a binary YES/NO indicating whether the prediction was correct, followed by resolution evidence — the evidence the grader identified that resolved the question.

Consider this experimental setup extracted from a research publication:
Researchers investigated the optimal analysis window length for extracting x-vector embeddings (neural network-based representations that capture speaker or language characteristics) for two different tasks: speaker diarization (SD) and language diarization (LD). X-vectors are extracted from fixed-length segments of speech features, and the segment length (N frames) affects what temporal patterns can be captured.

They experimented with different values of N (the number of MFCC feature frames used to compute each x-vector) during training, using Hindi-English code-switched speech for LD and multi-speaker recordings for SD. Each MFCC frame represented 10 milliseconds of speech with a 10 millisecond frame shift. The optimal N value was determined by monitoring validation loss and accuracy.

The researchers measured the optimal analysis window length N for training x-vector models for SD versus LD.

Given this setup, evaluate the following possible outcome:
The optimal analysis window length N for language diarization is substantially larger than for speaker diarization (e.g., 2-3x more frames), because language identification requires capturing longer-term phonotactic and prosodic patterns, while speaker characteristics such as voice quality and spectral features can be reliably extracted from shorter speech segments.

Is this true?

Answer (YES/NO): YES